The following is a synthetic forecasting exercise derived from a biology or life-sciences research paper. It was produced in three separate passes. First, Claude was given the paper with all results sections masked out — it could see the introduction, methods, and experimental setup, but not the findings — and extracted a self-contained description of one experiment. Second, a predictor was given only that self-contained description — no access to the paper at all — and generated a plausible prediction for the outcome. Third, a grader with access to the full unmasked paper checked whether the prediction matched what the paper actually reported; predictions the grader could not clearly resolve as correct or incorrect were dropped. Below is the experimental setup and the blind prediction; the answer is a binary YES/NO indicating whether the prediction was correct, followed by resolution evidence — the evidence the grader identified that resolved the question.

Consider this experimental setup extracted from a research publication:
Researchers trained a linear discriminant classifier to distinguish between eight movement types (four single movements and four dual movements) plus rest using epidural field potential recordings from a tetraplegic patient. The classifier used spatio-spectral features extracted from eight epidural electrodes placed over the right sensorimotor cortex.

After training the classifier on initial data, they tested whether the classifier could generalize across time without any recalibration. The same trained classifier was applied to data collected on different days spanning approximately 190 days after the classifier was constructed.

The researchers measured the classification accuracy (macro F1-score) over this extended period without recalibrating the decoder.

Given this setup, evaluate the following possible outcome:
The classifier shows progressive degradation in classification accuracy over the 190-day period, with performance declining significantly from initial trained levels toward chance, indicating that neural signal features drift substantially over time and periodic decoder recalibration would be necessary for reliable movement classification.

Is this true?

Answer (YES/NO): NO